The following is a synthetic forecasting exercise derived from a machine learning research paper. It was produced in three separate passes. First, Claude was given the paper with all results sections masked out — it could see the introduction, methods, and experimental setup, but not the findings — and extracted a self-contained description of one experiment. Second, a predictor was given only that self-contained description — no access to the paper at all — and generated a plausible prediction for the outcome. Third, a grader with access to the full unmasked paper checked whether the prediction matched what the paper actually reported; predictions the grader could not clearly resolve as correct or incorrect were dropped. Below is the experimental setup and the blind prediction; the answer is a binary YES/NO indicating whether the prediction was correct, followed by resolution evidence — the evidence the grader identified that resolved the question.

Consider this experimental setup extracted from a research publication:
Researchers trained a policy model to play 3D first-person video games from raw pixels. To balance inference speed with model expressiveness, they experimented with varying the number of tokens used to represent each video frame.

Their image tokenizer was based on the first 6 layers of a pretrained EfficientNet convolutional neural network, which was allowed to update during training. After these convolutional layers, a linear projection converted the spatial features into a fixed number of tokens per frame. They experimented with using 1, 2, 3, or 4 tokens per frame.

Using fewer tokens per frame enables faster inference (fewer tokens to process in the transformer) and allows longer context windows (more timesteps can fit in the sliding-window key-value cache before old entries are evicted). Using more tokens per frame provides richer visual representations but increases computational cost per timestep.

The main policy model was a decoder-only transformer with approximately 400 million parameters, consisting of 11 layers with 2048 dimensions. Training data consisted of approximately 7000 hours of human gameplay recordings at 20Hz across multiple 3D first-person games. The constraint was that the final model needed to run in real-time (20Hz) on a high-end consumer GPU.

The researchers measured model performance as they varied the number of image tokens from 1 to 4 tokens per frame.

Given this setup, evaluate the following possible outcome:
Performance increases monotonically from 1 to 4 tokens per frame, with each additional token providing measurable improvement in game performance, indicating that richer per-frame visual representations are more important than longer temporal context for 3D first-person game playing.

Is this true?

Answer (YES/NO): YES